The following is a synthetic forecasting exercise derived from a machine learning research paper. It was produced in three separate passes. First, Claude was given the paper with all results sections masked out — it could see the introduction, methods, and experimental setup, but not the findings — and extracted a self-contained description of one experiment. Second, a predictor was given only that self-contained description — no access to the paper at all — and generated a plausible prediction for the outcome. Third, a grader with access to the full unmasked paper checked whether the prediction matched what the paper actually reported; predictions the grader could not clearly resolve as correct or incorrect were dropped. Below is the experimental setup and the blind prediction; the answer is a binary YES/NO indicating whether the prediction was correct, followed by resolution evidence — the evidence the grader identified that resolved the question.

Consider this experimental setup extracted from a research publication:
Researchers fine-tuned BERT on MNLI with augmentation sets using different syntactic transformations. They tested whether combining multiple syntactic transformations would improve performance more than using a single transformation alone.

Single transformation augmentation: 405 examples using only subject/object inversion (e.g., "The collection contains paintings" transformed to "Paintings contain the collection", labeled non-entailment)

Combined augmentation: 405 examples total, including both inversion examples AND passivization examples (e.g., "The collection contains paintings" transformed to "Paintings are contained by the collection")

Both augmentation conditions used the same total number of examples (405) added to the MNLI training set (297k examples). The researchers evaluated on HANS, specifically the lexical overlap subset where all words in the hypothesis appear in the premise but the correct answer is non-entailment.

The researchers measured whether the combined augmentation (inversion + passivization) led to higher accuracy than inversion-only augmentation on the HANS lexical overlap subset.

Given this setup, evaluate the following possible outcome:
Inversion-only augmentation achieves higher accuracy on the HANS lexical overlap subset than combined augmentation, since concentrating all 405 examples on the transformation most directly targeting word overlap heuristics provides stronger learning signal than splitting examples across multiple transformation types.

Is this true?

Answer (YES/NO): YES